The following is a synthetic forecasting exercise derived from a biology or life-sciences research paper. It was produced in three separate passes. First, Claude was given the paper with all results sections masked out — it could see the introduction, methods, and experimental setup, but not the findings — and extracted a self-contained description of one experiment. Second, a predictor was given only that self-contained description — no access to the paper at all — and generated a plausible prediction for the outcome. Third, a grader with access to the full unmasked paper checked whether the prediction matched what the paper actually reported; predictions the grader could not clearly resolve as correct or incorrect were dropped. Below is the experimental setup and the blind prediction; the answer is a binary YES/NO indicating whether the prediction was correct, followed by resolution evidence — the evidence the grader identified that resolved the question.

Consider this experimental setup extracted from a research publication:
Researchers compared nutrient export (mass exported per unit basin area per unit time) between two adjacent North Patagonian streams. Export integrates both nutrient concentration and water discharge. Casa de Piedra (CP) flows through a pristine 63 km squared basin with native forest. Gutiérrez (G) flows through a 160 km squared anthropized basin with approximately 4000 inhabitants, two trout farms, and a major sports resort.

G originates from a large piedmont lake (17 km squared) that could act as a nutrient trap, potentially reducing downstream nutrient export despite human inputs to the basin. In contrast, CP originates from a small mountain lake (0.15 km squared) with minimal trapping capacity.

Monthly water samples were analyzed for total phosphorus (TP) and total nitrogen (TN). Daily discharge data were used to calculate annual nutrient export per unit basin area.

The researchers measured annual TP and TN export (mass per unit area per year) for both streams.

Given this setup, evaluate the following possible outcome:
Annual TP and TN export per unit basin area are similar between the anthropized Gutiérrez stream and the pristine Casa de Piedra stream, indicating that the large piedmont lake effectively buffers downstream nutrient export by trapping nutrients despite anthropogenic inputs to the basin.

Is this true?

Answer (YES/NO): NO